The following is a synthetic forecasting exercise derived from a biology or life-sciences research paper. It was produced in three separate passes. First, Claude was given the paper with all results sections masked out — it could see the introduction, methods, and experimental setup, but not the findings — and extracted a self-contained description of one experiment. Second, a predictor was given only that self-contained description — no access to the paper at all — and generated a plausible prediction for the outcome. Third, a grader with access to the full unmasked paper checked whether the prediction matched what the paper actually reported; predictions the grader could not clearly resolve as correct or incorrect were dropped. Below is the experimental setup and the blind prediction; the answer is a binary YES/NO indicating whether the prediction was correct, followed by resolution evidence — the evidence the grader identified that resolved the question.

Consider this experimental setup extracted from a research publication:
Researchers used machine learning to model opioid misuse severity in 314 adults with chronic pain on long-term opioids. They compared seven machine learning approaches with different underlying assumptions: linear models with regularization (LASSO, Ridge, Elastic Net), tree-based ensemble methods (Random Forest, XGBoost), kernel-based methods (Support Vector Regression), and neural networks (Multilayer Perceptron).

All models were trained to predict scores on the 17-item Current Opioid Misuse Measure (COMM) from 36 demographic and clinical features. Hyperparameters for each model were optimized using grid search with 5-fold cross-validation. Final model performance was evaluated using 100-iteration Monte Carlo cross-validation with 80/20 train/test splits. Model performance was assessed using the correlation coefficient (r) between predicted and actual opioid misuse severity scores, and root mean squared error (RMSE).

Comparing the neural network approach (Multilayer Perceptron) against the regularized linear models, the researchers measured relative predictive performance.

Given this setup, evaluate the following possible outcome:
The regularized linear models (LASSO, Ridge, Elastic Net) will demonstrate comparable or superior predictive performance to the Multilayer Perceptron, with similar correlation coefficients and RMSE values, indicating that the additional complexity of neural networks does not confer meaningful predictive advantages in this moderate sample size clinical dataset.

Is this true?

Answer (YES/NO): YES